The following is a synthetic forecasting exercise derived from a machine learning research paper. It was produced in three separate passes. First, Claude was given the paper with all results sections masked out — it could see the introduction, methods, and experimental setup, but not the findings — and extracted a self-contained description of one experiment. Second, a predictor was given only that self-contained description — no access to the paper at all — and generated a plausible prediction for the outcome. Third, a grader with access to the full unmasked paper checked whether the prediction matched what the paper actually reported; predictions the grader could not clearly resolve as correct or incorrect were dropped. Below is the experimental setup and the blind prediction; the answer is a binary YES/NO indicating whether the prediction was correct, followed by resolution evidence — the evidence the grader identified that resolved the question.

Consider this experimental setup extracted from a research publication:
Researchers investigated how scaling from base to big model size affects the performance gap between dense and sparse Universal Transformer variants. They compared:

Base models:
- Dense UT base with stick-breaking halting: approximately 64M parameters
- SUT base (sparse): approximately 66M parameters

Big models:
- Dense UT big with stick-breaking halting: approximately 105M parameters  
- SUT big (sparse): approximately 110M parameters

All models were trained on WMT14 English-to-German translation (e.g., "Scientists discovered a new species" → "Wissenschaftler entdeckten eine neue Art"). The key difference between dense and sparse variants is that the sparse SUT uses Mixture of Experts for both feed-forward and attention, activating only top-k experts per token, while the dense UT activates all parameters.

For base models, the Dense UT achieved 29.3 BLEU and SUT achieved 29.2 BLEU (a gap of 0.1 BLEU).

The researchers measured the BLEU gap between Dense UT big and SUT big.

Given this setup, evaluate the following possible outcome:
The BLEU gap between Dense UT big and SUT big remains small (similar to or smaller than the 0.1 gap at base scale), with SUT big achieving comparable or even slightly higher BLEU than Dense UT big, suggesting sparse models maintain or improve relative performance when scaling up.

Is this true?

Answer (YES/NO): NO